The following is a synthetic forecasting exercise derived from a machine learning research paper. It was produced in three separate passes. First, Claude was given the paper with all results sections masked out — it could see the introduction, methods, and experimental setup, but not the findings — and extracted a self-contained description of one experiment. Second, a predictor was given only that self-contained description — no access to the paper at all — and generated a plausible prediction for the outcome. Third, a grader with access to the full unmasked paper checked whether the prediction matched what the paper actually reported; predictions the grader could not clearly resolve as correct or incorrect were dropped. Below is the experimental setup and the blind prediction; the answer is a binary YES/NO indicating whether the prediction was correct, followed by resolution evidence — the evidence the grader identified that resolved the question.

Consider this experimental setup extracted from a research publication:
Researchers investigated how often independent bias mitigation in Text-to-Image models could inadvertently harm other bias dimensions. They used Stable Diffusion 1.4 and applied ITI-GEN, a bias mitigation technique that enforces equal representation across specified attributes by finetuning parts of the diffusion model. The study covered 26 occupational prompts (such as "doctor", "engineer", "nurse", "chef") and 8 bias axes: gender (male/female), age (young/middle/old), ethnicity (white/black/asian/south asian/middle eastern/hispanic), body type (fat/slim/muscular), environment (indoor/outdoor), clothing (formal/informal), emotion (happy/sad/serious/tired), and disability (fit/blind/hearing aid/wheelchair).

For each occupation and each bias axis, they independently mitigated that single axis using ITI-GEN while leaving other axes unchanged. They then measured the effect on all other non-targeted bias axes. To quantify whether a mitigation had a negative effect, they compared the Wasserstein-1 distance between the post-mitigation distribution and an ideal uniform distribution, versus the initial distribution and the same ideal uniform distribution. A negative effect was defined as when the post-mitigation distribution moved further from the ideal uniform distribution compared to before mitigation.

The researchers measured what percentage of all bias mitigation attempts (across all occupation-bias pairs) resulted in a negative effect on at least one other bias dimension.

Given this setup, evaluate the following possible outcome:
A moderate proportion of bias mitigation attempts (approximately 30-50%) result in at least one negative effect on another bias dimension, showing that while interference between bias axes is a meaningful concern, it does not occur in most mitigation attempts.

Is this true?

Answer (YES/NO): YES